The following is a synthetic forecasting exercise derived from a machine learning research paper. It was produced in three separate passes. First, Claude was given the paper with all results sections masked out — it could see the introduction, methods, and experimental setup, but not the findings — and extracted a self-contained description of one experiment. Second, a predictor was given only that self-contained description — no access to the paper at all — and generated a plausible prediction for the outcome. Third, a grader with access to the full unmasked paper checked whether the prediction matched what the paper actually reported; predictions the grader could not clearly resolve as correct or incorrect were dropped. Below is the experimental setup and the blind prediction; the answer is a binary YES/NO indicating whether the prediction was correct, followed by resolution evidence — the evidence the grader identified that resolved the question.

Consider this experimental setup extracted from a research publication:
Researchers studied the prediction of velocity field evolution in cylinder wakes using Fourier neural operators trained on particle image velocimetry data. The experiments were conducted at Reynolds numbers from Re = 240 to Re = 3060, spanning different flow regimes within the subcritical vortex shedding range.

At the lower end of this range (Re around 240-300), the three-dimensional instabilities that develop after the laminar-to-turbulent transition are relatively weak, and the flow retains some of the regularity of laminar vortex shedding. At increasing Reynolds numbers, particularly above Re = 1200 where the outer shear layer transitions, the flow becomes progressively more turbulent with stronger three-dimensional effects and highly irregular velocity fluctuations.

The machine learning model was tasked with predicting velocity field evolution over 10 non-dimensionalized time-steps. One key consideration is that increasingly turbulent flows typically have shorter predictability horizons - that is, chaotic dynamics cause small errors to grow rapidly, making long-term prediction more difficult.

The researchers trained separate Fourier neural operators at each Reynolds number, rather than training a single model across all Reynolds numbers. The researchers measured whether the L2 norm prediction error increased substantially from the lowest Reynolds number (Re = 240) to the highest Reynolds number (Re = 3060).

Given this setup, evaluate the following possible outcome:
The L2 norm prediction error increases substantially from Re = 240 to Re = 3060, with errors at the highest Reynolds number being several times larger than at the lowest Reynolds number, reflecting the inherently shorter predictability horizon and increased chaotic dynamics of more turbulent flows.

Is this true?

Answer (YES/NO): NO